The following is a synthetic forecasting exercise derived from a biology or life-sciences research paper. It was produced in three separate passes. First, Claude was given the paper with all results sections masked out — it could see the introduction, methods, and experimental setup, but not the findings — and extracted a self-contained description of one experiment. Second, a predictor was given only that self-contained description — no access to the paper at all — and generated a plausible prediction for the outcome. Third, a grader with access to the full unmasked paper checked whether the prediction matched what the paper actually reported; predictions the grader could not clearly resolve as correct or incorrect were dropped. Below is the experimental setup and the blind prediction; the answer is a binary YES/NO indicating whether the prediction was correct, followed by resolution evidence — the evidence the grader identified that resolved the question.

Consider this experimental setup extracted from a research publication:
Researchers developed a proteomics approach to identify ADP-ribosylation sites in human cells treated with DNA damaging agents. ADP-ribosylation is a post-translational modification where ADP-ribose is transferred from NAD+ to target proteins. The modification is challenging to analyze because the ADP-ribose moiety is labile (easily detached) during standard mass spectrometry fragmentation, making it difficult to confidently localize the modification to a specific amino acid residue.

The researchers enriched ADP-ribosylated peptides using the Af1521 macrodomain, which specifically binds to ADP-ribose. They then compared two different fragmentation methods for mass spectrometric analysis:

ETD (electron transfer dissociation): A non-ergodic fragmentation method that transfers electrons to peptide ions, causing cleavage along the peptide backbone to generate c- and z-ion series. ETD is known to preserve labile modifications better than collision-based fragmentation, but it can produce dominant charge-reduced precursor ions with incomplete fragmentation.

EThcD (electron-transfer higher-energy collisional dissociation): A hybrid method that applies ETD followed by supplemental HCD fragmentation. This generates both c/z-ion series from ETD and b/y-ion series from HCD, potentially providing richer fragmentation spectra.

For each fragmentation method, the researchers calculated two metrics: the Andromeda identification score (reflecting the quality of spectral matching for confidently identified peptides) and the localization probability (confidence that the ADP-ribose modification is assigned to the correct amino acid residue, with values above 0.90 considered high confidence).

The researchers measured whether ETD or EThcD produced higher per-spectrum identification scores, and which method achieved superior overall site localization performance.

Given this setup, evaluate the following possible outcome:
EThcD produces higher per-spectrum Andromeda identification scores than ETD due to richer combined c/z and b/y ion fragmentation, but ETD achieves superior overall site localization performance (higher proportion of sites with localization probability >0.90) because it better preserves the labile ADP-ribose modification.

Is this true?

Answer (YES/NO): NO